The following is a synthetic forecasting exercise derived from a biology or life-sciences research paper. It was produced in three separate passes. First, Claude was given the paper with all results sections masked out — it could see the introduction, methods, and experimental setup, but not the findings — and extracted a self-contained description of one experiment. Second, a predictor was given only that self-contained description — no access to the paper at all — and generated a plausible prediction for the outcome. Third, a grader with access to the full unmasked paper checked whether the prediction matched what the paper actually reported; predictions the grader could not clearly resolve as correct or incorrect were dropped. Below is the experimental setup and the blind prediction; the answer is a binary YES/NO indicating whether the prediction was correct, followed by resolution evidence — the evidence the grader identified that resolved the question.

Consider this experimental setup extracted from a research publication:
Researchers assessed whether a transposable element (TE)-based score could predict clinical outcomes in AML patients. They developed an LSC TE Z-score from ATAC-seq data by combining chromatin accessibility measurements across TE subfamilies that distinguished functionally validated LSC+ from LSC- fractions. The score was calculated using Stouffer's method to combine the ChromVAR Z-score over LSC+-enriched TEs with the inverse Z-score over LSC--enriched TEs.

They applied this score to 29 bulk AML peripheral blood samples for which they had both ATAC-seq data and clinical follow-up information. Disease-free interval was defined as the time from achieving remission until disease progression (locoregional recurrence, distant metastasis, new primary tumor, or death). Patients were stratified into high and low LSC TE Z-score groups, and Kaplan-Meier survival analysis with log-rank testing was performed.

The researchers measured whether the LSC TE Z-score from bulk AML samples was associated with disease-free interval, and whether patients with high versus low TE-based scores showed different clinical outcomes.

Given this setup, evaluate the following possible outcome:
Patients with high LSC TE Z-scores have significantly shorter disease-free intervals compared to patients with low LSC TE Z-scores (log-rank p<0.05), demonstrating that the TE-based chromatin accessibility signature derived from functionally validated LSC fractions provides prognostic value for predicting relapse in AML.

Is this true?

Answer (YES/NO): YES